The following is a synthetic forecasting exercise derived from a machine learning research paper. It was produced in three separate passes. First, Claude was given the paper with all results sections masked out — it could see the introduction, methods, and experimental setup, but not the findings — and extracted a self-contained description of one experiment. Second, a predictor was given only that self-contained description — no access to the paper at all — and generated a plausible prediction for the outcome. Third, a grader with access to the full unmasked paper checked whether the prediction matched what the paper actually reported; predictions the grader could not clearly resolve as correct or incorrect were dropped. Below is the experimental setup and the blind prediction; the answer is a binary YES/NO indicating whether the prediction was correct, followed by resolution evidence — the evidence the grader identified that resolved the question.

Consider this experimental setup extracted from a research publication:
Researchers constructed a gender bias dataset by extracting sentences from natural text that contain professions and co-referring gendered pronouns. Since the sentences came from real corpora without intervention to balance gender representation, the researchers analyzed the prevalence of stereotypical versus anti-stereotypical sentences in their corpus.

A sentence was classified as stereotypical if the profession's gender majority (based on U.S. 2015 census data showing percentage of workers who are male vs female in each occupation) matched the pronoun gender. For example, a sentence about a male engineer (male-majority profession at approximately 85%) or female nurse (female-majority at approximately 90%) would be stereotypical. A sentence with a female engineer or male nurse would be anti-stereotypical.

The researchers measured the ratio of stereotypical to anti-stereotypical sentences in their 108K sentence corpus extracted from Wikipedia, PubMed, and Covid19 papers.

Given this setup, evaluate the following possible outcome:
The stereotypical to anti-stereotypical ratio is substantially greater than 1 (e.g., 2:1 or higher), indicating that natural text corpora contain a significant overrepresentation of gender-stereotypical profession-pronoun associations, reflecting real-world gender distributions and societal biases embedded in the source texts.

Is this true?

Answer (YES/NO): YES